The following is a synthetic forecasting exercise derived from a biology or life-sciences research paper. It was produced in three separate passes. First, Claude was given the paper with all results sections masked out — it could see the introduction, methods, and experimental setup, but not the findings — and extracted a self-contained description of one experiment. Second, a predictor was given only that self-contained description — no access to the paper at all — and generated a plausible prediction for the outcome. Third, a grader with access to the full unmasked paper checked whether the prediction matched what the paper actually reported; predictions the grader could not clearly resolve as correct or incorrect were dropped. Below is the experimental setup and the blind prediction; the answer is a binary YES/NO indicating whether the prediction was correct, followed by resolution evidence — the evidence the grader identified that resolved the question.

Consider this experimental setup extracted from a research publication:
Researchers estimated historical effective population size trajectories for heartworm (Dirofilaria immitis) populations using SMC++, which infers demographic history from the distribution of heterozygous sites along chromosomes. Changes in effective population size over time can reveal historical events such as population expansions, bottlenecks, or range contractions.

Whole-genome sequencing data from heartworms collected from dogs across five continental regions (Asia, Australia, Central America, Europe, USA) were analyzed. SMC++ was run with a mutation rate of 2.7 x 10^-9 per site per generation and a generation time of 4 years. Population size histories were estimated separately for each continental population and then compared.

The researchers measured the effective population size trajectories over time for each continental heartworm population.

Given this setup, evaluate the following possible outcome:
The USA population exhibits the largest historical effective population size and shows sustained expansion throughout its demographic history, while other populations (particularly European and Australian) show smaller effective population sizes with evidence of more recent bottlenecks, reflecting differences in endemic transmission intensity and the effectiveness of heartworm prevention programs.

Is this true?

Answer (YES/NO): NO